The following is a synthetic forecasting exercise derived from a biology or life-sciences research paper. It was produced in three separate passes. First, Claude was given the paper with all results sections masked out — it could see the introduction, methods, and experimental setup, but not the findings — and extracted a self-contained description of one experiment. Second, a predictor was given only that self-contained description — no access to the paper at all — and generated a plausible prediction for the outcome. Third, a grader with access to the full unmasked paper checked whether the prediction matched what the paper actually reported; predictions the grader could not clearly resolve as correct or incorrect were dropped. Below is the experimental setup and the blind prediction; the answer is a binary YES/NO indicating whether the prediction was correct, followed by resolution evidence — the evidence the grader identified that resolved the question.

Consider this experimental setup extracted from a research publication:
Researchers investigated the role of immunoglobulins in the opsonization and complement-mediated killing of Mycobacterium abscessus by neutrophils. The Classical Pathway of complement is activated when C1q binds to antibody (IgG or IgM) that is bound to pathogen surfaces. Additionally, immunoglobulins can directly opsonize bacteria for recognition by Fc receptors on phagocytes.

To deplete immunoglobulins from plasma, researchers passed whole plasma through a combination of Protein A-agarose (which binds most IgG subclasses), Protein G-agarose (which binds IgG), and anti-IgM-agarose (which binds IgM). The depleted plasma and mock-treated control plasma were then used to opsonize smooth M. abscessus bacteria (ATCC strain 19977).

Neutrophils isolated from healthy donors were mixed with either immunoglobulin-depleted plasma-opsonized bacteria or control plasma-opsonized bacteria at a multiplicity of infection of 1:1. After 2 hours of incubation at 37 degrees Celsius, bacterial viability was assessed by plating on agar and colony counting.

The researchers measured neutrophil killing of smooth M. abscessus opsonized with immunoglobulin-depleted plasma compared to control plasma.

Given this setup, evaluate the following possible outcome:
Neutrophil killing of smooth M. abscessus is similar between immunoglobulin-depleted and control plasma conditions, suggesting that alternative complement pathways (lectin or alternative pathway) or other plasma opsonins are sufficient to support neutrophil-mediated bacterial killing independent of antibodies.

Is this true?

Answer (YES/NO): NO